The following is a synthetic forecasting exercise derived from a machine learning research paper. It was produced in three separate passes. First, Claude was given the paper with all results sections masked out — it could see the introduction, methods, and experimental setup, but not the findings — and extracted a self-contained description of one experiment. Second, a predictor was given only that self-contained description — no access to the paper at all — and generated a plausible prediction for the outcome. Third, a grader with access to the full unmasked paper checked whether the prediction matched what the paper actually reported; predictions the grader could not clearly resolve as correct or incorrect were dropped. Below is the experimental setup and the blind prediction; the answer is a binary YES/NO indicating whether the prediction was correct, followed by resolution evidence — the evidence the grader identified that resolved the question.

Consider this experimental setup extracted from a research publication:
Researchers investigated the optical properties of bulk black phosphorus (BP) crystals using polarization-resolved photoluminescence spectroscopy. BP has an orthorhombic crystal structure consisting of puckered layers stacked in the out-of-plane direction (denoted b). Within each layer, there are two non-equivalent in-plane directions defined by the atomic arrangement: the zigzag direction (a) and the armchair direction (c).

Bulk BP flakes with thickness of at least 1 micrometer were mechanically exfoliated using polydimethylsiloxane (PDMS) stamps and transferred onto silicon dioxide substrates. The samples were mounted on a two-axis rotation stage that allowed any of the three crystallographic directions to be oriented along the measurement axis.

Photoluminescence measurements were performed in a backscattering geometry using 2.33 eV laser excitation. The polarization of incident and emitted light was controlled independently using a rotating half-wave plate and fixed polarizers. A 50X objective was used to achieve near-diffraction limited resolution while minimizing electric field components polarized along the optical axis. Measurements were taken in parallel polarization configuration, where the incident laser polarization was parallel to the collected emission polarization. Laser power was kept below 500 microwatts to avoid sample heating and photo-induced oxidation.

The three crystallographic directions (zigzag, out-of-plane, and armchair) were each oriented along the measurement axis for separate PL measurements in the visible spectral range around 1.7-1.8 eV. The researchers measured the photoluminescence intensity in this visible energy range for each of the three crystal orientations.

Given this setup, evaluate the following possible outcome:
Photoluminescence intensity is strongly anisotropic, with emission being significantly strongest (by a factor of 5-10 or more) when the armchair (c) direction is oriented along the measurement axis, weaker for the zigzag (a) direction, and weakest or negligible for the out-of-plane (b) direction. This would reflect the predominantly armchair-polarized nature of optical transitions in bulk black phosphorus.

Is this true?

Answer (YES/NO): NO